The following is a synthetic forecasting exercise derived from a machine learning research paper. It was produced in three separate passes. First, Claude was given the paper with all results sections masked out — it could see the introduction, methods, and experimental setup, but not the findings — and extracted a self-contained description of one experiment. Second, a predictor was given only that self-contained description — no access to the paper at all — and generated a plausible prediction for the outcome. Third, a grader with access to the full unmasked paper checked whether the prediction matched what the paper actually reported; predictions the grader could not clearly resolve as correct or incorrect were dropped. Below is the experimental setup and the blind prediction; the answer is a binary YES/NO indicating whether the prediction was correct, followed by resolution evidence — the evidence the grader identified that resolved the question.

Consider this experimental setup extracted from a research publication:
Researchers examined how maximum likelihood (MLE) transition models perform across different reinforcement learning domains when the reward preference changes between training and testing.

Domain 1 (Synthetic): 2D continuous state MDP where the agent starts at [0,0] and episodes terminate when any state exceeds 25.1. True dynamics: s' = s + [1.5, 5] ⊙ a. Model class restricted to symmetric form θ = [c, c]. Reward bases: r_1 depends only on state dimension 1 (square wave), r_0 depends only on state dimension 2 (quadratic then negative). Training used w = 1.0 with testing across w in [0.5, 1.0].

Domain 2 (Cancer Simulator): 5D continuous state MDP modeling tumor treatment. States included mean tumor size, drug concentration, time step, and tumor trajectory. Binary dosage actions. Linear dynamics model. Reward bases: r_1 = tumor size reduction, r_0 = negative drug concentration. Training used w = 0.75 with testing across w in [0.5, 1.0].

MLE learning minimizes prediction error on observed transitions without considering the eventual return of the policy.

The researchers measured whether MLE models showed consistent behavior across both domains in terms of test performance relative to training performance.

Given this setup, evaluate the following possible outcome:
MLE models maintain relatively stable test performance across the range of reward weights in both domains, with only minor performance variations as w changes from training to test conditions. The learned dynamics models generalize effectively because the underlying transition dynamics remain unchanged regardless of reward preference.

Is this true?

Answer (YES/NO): NO